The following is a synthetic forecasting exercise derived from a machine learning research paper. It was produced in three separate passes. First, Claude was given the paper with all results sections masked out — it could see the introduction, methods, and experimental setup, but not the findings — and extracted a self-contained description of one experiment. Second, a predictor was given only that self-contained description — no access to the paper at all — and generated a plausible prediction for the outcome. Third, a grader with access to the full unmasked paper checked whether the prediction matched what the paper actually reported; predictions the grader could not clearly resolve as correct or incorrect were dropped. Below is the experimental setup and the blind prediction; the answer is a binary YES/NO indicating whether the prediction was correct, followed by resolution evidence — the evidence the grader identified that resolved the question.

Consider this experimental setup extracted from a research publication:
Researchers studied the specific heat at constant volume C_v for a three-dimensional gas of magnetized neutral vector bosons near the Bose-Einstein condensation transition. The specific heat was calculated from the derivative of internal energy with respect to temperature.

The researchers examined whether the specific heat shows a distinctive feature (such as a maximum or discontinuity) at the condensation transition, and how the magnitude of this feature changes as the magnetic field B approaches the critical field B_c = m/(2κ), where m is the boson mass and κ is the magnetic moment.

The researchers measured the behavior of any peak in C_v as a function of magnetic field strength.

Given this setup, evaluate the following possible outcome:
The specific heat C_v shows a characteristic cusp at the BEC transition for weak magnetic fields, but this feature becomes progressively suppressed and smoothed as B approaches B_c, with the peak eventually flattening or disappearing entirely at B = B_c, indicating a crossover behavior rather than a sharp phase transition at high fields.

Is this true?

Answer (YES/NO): YES